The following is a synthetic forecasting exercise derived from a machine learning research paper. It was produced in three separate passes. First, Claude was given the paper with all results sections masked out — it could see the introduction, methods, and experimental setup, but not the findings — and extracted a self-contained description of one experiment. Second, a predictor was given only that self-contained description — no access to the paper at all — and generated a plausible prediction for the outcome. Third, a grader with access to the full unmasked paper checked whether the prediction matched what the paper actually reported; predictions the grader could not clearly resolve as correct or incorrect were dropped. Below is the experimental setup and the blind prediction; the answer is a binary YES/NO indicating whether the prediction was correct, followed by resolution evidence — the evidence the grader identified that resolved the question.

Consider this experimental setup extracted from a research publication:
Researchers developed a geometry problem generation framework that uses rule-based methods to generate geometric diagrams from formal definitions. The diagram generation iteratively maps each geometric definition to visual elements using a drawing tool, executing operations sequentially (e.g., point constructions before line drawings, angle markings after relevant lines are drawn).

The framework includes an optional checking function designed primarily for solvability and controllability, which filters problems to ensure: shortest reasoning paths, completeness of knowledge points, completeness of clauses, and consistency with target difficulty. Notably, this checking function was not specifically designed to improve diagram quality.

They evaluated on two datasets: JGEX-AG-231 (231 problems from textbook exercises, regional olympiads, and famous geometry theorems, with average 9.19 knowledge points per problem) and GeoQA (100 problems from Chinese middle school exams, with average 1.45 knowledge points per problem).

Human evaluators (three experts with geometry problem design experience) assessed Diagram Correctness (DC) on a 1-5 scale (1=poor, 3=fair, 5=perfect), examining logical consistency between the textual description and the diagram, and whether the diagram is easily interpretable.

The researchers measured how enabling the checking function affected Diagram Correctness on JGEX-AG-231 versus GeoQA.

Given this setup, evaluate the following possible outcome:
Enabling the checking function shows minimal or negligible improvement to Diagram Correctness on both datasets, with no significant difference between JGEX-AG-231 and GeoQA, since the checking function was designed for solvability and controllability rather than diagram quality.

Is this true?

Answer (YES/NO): NO